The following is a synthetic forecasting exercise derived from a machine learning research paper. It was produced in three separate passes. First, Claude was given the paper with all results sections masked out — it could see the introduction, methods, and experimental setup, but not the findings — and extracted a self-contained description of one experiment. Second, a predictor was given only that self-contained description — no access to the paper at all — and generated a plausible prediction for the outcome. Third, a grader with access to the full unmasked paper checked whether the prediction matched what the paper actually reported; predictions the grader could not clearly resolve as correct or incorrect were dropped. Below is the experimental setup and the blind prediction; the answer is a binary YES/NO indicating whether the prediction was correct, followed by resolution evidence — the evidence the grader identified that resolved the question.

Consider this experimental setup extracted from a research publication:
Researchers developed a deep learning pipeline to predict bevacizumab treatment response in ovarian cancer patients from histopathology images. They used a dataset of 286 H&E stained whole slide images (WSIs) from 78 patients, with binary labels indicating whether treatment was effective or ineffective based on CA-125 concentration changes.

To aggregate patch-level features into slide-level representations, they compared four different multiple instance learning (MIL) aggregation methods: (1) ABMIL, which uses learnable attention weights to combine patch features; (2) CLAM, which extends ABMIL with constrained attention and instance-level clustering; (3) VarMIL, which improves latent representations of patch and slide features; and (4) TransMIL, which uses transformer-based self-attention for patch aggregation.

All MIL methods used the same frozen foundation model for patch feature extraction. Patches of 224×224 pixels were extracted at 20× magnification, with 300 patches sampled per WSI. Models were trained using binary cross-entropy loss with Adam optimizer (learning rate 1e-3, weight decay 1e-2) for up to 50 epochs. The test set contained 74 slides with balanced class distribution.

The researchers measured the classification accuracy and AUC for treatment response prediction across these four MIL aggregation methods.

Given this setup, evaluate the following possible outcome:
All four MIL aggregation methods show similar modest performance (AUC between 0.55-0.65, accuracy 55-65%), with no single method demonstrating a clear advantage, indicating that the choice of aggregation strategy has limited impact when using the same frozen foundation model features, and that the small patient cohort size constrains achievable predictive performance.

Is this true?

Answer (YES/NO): NO